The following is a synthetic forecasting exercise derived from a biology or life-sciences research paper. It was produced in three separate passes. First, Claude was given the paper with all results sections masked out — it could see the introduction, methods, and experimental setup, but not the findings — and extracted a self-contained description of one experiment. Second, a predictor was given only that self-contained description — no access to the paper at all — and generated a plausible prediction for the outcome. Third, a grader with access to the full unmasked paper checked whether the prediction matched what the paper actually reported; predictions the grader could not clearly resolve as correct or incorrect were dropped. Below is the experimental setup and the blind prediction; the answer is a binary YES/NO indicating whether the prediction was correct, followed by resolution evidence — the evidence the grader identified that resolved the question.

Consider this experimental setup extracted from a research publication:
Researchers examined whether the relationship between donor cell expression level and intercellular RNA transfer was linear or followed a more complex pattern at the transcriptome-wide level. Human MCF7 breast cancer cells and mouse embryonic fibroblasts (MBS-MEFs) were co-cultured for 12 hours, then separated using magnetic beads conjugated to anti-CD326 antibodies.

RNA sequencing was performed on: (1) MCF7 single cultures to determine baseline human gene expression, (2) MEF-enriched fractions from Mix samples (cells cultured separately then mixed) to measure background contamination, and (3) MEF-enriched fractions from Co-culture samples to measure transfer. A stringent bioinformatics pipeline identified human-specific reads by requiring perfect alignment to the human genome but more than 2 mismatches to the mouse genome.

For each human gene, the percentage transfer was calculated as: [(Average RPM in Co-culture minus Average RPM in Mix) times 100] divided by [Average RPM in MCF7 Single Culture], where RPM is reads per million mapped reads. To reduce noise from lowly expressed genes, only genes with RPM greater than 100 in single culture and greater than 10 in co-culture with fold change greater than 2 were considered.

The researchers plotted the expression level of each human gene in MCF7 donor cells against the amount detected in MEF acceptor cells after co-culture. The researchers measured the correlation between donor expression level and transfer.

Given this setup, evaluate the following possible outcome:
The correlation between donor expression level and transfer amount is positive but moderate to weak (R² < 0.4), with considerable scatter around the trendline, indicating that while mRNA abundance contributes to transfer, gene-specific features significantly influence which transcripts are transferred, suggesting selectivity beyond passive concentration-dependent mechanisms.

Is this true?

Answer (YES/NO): NO